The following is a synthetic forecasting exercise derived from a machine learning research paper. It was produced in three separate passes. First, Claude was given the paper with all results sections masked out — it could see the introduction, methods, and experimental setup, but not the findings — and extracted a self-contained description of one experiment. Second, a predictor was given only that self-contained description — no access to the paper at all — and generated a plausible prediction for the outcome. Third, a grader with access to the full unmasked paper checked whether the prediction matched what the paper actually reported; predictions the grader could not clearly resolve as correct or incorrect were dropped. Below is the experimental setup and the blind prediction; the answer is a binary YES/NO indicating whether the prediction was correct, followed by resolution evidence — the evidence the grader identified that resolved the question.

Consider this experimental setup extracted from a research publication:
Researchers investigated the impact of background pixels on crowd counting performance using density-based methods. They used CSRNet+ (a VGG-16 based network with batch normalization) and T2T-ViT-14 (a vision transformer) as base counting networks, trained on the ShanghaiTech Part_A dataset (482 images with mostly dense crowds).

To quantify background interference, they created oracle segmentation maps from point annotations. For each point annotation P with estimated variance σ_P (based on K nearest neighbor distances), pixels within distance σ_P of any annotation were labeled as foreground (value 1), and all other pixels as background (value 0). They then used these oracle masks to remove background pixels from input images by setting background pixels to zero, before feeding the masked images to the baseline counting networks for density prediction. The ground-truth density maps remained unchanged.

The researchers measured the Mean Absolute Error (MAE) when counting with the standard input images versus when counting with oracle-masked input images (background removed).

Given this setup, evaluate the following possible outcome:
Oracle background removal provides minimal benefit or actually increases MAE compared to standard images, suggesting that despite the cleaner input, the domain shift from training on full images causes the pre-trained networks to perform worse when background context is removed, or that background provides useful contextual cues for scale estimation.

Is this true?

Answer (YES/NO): NO